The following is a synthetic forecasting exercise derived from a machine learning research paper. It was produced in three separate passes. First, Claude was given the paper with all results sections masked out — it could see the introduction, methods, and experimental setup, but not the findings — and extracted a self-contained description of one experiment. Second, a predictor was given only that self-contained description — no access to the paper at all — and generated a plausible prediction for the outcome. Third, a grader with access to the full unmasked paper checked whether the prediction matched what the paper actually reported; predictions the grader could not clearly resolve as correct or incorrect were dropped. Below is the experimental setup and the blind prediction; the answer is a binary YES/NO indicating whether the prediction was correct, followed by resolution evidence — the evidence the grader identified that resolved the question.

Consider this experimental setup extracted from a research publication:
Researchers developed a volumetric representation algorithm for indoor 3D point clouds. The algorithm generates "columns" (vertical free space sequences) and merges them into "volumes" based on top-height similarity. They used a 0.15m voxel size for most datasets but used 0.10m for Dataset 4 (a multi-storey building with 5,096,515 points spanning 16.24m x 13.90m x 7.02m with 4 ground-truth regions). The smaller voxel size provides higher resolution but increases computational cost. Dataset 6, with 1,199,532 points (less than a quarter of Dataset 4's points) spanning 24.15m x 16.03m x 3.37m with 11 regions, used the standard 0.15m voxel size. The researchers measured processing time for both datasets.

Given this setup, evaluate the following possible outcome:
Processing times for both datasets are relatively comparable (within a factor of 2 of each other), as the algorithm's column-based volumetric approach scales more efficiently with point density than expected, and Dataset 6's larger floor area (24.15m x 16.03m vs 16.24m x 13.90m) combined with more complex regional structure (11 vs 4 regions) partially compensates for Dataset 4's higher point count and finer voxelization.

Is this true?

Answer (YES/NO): YES